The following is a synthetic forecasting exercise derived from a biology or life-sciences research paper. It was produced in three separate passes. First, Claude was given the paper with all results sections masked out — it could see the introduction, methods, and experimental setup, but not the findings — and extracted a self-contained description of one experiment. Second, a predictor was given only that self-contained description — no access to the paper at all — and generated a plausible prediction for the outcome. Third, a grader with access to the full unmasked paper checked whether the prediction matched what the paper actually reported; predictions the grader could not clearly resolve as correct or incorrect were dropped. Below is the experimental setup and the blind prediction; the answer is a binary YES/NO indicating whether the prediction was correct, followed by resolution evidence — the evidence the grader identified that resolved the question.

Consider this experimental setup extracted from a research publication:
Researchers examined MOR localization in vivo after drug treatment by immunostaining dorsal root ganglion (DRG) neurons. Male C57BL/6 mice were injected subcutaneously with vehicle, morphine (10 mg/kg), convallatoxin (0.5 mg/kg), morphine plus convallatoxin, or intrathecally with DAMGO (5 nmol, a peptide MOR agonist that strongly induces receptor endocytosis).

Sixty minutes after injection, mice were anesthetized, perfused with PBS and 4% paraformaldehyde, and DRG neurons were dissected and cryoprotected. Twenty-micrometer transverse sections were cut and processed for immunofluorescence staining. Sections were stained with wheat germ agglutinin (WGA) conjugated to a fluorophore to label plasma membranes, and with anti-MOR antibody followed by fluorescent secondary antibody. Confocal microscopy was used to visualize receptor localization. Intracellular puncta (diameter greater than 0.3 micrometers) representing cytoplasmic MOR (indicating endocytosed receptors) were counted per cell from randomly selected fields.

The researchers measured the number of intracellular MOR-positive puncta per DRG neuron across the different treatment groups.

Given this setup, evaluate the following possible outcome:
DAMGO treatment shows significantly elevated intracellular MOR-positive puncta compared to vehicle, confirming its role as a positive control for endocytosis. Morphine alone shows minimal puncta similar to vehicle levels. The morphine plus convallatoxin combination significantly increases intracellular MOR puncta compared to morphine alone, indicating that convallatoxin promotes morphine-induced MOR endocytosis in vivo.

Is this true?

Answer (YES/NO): YES